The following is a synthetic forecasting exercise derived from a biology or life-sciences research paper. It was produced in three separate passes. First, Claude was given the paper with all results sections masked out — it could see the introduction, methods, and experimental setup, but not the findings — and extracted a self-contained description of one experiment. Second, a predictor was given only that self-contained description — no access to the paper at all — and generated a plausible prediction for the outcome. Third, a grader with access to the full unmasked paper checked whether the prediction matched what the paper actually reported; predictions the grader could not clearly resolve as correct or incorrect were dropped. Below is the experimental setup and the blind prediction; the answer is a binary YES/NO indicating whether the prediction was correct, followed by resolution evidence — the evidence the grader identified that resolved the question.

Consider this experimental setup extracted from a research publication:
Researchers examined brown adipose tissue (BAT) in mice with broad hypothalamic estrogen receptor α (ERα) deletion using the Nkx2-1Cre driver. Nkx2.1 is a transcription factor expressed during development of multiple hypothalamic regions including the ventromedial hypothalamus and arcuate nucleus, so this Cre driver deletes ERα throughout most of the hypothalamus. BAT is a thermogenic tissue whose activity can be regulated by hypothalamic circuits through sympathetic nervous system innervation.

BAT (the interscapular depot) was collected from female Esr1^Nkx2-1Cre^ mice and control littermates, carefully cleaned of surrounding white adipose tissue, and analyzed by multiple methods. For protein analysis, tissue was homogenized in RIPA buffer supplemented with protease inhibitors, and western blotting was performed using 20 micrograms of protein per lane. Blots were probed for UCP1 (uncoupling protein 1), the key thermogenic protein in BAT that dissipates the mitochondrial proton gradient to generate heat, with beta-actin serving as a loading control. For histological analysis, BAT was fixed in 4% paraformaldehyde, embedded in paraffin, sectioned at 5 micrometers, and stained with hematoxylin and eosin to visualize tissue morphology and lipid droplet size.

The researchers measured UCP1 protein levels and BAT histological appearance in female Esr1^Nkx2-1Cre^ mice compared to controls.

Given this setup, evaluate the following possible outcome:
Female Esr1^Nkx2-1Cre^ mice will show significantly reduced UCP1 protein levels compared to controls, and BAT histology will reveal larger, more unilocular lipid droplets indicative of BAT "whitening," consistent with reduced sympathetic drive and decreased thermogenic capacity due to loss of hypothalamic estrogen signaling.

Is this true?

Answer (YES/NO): YES